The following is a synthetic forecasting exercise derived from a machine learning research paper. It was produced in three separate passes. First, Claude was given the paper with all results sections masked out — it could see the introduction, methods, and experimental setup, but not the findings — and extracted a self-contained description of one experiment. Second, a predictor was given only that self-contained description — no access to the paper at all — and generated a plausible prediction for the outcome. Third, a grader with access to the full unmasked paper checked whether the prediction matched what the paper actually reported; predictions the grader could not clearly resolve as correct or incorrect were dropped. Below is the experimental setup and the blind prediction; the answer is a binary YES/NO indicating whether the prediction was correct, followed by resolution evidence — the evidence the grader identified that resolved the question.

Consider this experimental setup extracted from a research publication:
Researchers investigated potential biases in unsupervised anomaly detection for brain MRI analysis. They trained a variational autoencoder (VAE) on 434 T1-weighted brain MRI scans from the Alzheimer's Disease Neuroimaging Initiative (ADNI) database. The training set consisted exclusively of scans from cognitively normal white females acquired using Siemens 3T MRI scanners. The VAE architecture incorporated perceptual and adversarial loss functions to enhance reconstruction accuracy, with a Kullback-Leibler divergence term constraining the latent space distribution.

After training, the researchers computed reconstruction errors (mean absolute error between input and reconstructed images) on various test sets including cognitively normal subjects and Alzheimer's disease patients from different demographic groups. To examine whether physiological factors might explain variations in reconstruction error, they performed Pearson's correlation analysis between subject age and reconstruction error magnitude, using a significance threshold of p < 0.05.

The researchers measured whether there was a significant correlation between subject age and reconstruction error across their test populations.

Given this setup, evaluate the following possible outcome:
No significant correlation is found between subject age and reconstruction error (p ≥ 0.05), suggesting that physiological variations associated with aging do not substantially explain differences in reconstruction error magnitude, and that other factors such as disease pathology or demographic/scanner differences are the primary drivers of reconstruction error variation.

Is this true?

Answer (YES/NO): YES